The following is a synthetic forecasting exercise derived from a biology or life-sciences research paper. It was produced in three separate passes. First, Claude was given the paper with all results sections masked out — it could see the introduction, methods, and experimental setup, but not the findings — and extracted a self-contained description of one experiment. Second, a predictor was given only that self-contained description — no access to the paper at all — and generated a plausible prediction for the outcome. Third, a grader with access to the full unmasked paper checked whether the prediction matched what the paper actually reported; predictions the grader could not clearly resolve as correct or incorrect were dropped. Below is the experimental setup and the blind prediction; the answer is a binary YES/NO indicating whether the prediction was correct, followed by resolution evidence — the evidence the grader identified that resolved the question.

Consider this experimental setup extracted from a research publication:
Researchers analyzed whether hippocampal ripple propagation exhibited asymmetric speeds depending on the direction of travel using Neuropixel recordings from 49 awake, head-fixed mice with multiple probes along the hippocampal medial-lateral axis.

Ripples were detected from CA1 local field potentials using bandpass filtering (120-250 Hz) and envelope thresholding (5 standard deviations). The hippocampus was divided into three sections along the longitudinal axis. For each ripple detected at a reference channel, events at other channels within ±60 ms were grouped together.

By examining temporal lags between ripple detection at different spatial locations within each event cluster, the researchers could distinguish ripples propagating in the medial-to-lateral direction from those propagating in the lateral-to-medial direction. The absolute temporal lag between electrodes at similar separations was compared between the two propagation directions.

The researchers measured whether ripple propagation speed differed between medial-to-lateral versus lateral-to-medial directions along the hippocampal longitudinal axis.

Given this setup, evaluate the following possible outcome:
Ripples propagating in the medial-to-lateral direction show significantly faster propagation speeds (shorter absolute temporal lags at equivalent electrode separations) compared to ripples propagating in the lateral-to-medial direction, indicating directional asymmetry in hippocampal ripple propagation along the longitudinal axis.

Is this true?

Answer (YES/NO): NO